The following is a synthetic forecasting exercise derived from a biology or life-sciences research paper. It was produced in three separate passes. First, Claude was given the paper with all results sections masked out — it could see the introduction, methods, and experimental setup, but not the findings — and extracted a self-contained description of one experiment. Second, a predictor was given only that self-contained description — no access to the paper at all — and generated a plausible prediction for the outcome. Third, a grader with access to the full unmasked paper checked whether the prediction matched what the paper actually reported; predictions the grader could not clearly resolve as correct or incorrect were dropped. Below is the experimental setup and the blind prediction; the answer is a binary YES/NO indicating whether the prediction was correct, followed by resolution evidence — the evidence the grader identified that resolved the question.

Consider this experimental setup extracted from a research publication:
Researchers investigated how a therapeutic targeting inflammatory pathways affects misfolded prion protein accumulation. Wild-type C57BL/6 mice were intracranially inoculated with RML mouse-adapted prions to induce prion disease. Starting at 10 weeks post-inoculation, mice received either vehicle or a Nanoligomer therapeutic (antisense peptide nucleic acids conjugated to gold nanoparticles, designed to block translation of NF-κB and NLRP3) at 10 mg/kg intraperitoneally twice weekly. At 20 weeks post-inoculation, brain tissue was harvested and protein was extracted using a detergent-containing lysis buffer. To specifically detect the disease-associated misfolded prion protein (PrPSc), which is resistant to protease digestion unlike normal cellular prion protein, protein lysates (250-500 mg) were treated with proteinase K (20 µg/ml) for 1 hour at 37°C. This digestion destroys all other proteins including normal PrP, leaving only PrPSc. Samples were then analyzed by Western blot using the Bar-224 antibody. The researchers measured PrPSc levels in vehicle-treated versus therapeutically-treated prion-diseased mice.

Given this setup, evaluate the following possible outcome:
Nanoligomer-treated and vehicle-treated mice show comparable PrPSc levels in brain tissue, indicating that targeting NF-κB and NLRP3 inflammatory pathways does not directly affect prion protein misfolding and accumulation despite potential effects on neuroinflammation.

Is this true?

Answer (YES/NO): YES